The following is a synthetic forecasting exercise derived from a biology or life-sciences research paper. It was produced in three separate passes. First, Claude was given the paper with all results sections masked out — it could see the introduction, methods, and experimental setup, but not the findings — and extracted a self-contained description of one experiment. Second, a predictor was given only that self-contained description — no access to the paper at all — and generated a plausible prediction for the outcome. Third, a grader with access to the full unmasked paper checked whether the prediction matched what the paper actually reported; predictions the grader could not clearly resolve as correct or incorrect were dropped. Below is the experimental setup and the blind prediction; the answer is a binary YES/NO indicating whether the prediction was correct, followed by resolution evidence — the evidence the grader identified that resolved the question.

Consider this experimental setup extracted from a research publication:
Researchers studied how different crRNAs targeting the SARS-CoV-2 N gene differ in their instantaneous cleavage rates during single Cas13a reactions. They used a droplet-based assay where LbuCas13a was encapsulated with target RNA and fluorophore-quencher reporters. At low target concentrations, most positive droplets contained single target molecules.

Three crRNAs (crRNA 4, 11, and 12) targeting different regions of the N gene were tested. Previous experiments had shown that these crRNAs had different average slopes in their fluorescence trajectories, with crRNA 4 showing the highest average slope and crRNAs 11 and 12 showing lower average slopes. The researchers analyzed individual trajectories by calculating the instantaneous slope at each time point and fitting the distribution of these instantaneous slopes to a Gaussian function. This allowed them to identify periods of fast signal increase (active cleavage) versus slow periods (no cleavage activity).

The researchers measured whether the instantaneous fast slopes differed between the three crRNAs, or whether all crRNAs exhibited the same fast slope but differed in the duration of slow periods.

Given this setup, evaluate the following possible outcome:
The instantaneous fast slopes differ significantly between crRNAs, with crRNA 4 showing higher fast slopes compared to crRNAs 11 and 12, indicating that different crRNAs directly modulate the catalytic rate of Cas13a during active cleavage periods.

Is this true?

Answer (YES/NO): NO